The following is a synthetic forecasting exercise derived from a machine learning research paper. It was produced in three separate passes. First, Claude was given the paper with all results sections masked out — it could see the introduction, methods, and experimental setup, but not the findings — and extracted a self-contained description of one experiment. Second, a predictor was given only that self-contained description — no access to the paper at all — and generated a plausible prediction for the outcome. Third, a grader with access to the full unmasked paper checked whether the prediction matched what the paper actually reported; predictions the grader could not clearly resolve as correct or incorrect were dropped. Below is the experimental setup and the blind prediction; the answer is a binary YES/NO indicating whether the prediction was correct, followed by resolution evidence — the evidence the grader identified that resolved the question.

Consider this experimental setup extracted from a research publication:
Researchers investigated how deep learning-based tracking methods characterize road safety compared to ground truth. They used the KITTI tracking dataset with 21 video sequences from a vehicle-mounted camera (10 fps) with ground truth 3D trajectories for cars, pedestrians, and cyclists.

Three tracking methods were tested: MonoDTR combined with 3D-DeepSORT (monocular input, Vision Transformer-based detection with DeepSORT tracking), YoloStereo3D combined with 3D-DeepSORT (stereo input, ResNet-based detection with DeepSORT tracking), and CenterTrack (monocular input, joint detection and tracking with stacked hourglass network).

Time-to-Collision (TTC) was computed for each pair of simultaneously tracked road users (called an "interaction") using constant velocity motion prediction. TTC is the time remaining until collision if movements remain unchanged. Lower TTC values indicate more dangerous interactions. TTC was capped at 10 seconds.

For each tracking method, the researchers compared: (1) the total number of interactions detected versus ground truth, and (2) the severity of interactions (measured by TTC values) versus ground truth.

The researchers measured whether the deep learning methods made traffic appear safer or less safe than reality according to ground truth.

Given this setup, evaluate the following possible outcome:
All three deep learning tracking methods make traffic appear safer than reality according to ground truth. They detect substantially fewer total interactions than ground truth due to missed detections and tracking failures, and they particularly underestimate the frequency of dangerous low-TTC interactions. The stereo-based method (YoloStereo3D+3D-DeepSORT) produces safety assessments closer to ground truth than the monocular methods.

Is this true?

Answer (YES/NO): NO